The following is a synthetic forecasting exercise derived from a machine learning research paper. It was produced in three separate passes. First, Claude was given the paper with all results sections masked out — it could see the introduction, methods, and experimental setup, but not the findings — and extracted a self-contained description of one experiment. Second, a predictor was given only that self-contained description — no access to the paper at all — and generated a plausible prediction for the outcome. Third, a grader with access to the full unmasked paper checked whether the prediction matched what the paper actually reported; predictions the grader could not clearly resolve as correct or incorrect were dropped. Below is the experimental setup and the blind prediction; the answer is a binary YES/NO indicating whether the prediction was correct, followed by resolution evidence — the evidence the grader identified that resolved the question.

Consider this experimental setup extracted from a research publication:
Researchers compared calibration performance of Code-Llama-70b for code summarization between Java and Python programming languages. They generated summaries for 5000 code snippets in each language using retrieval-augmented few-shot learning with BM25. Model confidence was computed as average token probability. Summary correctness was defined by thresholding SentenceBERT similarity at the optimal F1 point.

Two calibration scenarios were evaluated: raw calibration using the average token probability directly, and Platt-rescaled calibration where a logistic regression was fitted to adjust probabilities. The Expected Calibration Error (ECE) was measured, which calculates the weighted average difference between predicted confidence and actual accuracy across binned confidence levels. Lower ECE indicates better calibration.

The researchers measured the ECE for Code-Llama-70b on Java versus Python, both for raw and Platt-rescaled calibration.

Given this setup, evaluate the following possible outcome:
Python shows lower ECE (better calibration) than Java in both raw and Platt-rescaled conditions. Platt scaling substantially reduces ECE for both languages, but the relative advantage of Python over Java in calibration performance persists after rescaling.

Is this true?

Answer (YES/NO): NO